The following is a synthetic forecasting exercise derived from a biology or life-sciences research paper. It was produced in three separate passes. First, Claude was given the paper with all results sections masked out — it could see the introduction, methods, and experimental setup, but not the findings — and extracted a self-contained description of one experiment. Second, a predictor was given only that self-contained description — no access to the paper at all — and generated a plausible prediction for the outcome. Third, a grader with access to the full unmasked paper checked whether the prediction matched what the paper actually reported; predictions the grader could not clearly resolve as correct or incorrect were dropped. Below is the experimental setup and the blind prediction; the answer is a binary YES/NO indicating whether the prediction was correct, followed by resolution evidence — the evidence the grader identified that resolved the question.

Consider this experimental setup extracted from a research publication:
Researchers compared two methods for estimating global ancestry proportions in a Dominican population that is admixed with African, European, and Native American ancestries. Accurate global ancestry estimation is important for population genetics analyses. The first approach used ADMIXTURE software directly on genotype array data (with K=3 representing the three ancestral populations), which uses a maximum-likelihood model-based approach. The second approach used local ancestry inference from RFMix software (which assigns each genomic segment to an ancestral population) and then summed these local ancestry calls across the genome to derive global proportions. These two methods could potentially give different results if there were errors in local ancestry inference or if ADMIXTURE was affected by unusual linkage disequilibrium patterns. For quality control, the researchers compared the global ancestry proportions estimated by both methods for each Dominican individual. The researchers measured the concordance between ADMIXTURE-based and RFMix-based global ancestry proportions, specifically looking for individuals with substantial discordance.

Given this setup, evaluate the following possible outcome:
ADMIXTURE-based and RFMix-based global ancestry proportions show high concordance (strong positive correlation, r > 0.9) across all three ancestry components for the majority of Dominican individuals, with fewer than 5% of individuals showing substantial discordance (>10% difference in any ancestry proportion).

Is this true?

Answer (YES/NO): YES